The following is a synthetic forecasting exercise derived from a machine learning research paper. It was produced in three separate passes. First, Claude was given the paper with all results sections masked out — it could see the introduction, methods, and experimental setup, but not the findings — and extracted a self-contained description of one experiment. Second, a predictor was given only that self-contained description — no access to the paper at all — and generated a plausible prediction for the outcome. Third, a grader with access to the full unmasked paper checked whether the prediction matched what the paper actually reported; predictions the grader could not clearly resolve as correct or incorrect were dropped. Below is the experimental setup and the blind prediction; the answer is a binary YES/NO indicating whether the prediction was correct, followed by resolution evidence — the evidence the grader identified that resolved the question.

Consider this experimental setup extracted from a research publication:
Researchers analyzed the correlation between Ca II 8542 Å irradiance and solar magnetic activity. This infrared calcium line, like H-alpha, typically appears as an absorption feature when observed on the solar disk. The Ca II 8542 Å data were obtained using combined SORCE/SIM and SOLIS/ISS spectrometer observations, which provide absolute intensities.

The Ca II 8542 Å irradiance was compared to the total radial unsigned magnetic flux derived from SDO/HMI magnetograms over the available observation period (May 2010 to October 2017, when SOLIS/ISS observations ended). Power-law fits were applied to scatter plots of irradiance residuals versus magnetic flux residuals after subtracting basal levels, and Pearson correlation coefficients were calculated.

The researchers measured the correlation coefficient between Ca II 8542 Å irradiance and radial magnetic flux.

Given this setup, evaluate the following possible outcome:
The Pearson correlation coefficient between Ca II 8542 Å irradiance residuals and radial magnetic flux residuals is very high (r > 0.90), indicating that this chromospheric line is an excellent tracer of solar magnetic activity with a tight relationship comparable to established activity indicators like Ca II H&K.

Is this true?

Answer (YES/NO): NO